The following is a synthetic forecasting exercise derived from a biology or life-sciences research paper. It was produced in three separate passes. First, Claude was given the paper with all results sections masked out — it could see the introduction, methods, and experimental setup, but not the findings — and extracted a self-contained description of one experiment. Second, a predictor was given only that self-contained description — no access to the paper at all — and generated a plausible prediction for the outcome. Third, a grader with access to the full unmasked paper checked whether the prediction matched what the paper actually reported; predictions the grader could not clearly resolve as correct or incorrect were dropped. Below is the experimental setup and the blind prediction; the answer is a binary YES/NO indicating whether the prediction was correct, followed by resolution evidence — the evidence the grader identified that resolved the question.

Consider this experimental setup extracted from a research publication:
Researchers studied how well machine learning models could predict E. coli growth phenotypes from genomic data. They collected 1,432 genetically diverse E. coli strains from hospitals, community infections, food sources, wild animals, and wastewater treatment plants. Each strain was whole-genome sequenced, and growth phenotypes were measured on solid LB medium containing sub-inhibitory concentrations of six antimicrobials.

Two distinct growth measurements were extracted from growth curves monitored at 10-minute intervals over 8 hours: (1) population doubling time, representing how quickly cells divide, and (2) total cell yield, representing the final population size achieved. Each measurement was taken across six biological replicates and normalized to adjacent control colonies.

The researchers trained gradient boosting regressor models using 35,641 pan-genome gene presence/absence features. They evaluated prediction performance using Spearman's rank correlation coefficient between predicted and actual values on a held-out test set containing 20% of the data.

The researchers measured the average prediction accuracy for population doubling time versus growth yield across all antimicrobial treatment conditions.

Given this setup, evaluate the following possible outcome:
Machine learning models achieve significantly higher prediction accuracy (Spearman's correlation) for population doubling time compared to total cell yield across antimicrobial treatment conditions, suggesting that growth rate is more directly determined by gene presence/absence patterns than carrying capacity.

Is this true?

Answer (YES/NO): NO